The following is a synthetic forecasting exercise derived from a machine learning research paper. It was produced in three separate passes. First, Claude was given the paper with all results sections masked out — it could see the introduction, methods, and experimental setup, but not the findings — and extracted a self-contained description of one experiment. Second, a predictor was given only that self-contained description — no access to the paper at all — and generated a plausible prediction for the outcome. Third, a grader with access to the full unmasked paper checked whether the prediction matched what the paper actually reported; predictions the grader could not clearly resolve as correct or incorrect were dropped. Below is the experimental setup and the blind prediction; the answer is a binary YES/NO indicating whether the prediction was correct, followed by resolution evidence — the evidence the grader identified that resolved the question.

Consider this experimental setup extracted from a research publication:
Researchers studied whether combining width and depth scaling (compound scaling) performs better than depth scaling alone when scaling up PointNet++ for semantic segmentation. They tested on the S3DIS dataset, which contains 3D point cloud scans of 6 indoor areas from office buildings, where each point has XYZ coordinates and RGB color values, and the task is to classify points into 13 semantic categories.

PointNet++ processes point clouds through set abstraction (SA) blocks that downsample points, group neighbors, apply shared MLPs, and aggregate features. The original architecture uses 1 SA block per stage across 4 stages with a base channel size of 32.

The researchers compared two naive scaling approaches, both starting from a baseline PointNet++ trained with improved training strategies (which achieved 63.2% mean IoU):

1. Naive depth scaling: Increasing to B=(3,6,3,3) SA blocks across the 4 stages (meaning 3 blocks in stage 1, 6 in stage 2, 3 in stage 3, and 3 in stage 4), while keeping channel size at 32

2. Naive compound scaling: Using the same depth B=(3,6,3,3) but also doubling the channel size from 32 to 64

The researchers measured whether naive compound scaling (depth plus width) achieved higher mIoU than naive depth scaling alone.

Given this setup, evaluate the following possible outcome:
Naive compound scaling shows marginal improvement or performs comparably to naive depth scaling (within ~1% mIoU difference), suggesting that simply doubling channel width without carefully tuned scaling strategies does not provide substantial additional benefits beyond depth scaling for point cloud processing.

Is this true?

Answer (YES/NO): NO